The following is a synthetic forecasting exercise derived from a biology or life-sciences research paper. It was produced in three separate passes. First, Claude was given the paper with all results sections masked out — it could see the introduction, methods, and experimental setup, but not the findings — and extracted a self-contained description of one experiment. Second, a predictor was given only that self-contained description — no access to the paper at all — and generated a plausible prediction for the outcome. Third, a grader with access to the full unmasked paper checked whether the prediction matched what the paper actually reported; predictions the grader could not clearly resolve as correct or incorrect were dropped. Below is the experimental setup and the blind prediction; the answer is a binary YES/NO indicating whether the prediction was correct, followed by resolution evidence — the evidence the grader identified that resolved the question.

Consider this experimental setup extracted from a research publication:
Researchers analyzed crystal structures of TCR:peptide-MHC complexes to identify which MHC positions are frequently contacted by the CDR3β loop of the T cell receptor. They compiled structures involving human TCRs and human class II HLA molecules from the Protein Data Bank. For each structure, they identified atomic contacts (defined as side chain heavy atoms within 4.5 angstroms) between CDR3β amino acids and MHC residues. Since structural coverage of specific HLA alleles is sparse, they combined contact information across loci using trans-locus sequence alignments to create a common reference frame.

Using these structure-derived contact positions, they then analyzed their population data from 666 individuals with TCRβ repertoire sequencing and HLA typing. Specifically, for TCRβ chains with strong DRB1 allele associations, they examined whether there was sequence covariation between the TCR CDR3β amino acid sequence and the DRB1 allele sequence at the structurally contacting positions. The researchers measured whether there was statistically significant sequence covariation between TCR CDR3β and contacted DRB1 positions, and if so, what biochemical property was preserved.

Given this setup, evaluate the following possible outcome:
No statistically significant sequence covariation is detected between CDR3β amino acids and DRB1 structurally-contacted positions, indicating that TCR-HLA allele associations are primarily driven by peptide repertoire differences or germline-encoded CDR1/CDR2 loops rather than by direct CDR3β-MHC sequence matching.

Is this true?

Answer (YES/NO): NO